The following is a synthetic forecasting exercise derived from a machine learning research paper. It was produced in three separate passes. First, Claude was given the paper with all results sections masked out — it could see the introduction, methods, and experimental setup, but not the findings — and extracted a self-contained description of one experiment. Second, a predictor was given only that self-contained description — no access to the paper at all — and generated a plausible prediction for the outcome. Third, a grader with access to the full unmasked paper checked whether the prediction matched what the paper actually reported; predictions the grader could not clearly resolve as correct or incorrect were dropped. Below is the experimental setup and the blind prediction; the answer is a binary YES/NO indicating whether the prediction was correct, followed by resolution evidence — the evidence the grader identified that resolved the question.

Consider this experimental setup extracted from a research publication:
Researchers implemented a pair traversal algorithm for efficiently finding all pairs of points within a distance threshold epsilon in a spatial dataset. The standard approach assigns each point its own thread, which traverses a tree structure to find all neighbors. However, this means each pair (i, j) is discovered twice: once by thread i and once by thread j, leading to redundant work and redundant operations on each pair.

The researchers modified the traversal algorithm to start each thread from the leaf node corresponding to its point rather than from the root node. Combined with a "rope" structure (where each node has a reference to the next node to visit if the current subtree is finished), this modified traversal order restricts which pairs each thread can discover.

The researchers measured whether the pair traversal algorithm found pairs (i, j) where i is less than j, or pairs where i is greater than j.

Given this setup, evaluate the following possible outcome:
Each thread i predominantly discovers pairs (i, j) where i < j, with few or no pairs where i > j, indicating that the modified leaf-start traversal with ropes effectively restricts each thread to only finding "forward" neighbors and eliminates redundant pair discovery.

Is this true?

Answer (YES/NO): YES